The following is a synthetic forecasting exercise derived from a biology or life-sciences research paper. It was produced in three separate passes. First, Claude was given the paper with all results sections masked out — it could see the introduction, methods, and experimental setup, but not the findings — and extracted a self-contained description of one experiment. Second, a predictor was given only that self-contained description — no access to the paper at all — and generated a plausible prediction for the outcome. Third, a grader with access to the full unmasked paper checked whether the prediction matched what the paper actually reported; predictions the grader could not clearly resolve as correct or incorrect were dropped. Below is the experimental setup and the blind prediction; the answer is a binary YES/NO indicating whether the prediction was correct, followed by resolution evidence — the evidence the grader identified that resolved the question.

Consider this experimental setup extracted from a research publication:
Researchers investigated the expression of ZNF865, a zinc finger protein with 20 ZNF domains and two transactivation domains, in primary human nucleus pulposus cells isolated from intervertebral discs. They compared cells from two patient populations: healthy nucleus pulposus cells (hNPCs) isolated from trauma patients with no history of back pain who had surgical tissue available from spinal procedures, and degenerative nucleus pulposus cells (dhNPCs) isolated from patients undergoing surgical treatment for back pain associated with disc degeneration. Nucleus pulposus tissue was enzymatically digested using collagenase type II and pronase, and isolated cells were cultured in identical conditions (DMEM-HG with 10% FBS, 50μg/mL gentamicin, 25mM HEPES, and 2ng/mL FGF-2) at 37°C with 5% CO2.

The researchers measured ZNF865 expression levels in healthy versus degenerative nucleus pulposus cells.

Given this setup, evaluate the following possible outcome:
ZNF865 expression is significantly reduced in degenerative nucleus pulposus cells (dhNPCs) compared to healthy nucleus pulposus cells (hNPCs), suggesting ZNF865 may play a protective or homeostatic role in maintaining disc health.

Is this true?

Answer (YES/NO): YES